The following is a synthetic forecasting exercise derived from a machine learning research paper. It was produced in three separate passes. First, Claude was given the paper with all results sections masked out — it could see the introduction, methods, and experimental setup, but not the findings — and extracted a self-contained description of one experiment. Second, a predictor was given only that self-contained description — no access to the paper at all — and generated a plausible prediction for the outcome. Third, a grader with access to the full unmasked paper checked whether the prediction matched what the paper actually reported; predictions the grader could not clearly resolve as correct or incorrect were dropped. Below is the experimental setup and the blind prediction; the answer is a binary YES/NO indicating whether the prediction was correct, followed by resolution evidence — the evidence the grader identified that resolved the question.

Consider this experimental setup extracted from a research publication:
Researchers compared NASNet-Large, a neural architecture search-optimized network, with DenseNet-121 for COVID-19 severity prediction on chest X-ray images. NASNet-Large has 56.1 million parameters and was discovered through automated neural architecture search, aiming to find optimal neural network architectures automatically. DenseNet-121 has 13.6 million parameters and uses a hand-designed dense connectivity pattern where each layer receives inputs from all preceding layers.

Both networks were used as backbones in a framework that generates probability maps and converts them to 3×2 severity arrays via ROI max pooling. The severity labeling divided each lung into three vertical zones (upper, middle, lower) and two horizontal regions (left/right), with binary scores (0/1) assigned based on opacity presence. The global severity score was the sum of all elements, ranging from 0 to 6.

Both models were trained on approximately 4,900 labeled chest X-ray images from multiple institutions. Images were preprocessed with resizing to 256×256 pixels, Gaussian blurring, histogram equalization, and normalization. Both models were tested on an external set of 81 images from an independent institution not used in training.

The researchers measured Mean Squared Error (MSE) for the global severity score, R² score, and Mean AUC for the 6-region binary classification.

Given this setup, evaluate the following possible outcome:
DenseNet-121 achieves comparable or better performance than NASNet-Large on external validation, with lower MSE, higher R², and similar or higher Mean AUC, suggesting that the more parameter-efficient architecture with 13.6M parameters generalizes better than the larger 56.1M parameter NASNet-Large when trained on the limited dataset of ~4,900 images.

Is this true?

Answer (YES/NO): YES